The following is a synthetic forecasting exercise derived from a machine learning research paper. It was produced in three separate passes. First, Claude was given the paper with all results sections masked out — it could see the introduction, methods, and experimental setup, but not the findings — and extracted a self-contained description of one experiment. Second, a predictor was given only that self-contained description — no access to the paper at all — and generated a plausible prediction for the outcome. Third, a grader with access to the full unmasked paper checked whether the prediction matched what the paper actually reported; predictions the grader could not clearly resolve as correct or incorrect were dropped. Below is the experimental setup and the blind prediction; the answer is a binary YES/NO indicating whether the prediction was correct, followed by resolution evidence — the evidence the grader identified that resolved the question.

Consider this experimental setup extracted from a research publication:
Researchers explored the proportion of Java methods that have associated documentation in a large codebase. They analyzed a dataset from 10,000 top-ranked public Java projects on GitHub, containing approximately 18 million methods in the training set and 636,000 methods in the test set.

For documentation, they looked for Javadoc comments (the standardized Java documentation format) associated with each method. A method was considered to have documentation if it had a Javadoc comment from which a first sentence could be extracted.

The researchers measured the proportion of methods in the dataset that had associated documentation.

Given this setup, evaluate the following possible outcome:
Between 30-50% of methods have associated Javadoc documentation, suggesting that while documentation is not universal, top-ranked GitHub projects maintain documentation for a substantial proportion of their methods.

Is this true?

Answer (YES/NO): NO